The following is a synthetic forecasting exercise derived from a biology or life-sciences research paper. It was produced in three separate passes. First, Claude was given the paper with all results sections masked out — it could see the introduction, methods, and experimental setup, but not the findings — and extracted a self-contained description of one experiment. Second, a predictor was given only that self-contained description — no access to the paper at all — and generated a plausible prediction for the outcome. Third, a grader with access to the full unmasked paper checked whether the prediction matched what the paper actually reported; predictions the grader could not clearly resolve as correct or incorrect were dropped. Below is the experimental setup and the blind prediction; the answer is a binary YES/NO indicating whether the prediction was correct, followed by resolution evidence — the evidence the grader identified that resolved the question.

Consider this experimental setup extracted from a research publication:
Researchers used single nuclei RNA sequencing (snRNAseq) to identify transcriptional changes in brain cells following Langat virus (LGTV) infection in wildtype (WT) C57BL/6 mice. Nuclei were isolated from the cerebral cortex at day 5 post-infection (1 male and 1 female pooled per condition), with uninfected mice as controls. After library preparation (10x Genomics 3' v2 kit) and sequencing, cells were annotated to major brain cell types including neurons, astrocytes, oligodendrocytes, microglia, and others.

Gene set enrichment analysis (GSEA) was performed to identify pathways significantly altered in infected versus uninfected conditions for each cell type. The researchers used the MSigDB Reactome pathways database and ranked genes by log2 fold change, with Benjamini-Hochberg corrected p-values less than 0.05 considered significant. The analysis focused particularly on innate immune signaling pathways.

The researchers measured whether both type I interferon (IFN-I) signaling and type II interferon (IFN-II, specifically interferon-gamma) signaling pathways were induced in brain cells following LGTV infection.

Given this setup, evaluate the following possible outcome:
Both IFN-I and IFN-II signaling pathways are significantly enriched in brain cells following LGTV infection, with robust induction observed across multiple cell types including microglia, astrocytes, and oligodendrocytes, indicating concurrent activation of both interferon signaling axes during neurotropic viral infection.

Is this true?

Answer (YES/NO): NO